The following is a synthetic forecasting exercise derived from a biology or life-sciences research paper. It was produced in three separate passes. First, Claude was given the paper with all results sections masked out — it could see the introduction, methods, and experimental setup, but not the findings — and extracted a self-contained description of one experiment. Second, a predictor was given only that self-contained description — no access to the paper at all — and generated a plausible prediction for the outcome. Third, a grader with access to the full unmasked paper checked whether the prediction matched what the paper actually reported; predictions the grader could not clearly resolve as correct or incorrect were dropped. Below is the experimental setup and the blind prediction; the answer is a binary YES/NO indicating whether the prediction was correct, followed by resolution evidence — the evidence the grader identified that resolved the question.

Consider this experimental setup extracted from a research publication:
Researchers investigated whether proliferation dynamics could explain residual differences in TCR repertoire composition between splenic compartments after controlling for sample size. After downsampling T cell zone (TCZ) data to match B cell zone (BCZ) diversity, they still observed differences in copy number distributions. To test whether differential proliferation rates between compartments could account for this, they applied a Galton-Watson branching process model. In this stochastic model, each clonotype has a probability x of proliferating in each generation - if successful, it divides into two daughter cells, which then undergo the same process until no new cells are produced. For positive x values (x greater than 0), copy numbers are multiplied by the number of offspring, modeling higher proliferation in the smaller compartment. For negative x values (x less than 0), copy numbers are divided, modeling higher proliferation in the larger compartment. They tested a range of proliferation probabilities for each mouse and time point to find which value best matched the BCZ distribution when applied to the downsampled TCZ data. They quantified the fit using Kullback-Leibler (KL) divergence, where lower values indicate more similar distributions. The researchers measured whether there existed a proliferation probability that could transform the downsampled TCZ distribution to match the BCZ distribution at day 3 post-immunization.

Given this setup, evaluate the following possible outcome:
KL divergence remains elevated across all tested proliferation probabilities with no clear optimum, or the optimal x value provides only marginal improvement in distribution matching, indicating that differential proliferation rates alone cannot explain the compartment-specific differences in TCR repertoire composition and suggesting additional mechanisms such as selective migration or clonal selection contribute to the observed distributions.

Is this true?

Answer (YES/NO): NO